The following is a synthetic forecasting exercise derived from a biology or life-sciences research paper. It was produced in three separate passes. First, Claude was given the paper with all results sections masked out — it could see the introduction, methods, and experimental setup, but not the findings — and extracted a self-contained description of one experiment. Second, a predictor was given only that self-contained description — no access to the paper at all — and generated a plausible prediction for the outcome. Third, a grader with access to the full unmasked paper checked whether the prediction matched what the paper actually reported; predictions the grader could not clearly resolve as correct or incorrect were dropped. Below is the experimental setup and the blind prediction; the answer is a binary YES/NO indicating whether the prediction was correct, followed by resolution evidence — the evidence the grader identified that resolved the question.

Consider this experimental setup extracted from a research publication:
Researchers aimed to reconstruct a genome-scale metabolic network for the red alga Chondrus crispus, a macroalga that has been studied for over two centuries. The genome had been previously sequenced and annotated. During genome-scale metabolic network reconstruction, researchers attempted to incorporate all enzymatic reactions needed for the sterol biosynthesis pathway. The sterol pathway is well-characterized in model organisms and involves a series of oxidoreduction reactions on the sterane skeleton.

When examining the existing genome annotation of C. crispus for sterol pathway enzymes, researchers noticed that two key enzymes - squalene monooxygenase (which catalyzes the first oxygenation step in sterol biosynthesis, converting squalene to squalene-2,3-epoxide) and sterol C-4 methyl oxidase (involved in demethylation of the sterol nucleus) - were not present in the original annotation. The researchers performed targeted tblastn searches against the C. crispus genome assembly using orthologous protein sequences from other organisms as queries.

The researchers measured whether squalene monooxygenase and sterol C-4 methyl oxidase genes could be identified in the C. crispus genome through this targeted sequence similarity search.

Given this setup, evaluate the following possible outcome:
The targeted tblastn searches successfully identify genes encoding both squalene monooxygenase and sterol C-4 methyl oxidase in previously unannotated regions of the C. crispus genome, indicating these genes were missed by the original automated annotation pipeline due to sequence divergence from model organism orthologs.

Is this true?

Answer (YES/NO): YES